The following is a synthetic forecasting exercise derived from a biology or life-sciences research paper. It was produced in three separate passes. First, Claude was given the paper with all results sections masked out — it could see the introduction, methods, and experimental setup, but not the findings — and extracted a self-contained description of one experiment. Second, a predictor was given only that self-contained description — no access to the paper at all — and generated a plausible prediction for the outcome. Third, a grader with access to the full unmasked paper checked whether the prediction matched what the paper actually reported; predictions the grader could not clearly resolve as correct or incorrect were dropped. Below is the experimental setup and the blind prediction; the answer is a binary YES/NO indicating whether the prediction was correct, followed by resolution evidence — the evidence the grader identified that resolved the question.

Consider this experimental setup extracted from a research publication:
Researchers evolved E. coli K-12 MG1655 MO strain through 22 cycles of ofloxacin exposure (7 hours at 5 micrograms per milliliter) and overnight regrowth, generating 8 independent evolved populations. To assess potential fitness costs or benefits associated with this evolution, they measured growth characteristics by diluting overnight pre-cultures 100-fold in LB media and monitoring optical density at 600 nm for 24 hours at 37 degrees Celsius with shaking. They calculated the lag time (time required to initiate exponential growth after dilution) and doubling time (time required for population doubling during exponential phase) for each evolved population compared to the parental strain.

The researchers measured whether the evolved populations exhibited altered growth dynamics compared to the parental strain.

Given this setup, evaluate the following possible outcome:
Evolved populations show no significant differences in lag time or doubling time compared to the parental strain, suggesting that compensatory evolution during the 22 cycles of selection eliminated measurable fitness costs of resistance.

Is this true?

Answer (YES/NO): NO